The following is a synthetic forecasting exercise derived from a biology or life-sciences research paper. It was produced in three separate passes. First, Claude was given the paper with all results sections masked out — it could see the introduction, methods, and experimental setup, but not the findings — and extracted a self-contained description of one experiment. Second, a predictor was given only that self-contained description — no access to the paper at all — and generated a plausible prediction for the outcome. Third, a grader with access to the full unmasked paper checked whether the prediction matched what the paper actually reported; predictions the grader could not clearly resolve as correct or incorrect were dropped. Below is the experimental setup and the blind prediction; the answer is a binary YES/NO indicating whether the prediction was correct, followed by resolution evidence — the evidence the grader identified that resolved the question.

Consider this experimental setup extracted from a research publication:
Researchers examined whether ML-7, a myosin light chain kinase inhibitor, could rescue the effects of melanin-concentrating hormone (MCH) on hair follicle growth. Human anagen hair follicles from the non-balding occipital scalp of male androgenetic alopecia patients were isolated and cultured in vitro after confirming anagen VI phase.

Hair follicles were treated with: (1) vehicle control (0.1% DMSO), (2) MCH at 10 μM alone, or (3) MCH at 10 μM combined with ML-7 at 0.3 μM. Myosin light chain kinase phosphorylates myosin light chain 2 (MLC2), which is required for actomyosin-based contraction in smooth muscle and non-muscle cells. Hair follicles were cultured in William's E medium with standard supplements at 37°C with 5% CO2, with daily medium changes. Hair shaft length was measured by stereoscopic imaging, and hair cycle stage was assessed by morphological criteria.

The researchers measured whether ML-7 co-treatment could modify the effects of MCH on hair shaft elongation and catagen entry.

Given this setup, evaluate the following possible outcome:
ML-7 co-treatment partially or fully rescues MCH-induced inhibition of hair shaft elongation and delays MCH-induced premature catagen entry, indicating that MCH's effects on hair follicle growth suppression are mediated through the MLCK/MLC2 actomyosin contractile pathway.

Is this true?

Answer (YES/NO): YES